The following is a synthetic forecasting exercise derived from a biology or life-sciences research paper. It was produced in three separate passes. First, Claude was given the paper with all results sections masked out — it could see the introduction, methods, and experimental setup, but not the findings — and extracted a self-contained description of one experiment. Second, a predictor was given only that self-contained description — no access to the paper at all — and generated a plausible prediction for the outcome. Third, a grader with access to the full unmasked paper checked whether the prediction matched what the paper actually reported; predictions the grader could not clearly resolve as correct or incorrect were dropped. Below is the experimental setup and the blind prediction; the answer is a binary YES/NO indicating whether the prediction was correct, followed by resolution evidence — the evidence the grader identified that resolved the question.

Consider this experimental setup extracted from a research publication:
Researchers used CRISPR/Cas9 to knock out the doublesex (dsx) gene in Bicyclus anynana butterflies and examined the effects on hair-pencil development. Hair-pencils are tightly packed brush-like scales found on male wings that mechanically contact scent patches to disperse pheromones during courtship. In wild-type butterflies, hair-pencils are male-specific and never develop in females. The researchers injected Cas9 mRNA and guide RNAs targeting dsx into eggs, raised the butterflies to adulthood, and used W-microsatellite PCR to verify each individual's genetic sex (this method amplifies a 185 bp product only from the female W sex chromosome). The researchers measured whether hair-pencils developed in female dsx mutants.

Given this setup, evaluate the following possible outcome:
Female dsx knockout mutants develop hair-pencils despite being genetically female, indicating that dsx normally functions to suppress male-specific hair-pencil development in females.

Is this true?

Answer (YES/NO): YES